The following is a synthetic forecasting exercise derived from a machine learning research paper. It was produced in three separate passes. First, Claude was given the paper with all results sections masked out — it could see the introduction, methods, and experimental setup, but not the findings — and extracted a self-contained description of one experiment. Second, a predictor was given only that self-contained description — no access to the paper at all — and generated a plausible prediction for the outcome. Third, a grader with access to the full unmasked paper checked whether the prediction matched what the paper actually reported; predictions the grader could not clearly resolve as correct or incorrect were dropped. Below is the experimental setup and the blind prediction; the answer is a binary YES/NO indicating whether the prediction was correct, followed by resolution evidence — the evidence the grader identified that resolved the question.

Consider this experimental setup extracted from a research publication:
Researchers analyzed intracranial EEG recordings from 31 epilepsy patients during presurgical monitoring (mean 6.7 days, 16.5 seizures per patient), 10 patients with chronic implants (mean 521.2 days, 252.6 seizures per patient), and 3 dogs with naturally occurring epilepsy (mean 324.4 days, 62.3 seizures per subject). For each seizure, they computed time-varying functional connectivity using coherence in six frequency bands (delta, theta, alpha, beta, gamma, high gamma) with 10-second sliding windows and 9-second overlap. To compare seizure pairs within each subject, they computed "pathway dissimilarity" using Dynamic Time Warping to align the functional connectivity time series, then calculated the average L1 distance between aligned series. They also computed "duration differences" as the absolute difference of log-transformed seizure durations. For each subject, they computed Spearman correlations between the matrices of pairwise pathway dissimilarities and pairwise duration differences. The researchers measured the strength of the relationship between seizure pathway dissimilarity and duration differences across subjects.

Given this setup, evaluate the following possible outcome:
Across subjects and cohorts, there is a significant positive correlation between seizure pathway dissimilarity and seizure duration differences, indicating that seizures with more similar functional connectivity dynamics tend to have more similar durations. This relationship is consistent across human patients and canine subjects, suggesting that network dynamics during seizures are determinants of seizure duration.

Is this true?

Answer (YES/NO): NO